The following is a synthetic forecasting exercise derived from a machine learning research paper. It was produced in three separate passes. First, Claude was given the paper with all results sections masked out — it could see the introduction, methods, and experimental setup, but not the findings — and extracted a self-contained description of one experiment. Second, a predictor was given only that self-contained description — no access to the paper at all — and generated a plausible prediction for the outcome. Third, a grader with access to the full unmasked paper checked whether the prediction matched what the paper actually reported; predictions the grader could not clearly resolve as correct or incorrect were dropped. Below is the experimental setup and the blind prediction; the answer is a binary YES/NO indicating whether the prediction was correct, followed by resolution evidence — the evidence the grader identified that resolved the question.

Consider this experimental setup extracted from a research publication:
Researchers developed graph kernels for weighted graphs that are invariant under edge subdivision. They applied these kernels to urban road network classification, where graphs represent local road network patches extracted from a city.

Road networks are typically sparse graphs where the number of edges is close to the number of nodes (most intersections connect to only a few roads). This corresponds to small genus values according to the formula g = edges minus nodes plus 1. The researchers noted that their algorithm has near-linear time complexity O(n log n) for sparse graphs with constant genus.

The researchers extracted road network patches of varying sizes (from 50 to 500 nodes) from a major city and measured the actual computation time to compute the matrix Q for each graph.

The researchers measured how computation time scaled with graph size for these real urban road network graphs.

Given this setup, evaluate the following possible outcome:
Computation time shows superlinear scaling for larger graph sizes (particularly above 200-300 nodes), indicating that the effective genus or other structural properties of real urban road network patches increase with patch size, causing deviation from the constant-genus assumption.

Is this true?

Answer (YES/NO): NO